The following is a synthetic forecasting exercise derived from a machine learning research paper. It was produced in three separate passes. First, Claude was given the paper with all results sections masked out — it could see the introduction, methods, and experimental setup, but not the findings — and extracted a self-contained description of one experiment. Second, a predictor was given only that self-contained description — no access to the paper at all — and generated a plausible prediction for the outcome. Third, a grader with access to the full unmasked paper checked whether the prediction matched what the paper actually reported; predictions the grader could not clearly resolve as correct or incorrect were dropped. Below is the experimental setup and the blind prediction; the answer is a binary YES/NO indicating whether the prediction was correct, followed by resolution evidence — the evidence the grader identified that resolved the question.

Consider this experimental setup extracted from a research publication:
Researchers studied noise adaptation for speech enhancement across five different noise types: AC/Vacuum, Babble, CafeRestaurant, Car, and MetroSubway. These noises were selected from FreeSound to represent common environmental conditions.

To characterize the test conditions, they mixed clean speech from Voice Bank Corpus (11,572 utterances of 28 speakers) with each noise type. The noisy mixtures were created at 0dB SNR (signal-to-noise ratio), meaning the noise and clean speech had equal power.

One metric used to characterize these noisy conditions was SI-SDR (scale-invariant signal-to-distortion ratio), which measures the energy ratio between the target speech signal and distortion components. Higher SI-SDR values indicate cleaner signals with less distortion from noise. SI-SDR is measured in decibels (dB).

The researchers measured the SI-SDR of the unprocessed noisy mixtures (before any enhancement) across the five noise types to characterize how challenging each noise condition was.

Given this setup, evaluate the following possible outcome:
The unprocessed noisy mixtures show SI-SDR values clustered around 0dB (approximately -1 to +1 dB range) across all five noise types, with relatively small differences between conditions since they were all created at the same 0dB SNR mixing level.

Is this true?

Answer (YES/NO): NO